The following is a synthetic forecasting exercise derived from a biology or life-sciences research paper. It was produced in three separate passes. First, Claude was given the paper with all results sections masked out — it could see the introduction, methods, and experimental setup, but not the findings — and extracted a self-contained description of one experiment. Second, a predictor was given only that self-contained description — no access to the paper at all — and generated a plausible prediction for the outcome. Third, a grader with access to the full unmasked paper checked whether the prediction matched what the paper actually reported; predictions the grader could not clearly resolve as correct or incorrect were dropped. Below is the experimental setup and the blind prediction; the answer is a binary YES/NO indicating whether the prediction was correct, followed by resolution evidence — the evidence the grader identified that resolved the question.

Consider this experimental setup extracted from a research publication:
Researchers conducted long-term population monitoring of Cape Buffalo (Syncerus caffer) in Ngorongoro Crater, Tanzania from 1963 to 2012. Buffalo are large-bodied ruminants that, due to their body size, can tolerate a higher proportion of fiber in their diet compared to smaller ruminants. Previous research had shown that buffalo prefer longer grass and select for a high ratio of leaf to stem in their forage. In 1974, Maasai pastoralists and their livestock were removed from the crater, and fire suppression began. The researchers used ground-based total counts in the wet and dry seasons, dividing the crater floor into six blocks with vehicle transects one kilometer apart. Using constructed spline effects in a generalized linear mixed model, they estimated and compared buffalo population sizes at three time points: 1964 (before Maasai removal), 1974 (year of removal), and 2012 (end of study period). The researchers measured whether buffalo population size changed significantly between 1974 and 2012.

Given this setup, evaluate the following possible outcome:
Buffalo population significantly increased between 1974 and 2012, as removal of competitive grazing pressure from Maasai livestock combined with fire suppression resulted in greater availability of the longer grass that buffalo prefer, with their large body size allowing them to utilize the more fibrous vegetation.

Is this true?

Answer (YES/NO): YES